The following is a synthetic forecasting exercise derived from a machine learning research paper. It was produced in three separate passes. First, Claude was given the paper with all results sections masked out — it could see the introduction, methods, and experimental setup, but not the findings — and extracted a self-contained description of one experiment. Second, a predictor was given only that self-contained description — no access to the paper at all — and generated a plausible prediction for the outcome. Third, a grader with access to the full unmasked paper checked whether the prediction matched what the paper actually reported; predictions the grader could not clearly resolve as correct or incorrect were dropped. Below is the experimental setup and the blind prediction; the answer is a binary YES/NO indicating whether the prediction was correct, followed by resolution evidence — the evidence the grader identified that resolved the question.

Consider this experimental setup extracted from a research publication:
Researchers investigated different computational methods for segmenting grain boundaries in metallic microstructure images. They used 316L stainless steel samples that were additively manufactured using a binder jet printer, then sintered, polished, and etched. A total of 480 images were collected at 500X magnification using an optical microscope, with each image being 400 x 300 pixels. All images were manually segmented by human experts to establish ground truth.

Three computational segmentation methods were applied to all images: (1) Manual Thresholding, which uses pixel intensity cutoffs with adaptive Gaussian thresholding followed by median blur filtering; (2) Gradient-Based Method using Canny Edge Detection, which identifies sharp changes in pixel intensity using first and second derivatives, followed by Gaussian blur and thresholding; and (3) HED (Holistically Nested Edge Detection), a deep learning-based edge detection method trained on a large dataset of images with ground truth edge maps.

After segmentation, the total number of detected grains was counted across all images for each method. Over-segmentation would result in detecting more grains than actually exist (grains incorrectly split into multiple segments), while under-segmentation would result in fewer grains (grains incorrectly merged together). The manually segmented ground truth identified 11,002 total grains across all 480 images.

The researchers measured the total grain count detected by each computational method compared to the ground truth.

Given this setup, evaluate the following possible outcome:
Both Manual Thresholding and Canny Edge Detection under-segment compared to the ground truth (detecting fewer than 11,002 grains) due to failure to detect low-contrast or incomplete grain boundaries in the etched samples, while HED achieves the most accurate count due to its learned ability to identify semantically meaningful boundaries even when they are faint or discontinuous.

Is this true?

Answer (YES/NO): NO